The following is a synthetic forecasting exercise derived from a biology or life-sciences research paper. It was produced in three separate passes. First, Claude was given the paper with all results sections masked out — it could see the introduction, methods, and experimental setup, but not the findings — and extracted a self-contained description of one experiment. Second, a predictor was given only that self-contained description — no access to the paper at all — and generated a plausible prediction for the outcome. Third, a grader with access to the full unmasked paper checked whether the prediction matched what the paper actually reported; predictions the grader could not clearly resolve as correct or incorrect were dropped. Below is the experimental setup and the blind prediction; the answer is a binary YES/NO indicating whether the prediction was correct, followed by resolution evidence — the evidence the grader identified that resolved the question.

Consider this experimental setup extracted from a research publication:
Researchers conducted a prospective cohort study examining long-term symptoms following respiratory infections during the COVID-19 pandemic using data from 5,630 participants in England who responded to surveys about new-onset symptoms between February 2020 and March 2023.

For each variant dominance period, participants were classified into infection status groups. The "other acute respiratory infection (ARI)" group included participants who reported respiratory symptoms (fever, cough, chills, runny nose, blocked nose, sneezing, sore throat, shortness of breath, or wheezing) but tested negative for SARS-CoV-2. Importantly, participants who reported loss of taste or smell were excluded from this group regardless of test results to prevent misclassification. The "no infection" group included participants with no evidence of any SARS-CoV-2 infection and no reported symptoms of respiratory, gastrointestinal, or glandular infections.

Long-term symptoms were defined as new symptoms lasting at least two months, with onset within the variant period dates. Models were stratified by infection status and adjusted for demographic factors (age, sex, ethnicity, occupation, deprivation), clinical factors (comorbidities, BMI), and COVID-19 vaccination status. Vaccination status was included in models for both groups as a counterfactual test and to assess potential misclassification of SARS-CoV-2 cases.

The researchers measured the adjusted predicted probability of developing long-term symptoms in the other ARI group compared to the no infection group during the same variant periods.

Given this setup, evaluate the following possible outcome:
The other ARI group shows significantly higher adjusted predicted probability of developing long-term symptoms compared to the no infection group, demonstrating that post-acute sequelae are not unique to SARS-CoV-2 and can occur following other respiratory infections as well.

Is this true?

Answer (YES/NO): YES